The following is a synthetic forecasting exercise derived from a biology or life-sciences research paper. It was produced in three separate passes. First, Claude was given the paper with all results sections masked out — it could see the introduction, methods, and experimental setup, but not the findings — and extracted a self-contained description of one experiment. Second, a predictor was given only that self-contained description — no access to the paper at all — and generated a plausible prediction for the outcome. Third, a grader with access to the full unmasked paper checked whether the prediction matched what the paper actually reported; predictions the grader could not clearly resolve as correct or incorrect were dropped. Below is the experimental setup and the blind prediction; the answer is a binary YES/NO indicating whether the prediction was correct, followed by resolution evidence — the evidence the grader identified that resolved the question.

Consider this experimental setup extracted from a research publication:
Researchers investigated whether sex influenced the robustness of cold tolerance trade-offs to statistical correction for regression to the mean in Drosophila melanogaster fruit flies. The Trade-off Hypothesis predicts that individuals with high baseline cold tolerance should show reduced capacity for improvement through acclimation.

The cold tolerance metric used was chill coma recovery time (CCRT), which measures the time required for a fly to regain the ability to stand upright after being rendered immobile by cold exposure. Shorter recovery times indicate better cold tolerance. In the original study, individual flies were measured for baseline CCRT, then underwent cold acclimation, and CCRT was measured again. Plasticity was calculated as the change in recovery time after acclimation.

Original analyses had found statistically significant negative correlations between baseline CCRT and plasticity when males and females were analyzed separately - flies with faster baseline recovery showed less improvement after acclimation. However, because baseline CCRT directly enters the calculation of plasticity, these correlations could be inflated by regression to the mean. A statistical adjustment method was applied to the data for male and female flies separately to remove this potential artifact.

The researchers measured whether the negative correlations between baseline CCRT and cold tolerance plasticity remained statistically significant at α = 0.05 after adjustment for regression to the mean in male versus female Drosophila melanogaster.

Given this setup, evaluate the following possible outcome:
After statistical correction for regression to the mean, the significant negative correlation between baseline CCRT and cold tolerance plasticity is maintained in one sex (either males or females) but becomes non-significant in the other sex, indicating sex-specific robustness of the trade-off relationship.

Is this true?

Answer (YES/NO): NO